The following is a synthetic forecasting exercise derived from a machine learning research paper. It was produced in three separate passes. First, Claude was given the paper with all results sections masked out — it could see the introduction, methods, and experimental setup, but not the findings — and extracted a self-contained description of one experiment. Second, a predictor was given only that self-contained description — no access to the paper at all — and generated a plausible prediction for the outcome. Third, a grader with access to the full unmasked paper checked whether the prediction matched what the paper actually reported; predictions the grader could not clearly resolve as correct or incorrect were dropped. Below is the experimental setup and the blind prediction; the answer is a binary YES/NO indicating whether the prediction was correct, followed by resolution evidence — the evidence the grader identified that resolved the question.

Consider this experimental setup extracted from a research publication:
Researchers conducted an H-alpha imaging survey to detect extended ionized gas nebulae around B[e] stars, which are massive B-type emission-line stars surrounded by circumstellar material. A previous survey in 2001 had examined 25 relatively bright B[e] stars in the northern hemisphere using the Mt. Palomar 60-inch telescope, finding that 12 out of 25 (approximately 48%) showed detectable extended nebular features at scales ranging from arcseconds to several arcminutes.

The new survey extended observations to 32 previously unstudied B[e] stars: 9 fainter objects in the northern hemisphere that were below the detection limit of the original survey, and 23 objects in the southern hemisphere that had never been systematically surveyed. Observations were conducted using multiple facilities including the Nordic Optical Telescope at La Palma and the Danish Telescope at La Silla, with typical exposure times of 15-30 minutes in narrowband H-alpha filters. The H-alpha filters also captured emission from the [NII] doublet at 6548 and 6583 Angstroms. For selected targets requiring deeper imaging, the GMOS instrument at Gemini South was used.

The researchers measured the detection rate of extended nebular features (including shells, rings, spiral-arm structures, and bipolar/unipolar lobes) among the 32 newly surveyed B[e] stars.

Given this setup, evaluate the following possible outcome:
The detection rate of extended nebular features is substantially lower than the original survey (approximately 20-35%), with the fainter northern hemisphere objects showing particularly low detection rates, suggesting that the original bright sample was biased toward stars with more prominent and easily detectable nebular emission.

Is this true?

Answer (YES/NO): NO